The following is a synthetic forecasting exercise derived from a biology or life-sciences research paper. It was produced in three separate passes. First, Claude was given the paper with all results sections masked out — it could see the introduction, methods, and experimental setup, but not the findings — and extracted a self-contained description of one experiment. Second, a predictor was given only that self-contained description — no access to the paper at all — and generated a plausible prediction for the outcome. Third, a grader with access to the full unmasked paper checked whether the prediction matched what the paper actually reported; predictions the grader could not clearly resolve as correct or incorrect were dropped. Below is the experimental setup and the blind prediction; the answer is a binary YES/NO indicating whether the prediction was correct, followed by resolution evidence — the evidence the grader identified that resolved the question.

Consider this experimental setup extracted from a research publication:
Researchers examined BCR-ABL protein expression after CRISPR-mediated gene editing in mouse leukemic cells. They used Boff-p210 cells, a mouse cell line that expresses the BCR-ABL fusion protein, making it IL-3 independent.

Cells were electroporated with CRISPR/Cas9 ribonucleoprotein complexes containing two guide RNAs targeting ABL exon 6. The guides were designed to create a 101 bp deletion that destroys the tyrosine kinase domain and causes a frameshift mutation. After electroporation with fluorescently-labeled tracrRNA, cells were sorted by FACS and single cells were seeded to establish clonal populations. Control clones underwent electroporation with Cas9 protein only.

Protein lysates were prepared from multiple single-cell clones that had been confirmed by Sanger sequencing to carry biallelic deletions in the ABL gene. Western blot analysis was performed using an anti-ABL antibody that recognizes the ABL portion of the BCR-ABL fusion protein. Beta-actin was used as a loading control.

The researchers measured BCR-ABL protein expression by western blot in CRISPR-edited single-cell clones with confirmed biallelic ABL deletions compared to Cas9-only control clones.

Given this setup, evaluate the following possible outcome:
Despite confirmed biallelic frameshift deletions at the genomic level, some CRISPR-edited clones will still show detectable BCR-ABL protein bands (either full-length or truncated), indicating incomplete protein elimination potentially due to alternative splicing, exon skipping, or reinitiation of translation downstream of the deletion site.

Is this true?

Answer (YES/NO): NO